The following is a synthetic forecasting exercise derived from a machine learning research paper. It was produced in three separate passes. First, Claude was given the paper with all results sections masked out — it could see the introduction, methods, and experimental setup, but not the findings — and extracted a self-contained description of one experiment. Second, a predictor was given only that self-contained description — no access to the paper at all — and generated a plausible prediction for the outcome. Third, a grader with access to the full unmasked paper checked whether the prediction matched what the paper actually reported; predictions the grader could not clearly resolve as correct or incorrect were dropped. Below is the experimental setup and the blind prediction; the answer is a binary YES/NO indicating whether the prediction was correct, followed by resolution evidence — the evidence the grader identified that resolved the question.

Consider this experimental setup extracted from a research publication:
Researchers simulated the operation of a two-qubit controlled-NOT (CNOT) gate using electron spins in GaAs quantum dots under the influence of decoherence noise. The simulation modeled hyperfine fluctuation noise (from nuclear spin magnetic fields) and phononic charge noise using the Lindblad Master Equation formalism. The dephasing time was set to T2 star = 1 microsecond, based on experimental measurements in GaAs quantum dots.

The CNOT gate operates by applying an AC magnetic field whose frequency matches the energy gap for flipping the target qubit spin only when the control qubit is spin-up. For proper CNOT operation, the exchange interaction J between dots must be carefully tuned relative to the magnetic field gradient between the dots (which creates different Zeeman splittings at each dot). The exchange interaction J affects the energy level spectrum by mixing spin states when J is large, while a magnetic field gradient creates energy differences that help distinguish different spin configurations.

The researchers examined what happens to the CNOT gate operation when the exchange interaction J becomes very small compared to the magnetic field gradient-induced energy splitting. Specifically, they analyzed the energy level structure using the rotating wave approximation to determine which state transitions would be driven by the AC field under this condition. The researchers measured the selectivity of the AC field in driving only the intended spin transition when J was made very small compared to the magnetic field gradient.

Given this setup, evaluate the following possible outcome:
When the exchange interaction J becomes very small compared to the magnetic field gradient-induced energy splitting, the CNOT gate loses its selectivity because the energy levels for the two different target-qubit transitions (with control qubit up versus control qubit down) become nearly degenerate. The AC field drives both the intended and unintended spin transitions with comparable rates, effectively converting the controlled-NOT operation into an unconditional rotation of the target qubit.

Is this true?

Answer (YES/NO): YES